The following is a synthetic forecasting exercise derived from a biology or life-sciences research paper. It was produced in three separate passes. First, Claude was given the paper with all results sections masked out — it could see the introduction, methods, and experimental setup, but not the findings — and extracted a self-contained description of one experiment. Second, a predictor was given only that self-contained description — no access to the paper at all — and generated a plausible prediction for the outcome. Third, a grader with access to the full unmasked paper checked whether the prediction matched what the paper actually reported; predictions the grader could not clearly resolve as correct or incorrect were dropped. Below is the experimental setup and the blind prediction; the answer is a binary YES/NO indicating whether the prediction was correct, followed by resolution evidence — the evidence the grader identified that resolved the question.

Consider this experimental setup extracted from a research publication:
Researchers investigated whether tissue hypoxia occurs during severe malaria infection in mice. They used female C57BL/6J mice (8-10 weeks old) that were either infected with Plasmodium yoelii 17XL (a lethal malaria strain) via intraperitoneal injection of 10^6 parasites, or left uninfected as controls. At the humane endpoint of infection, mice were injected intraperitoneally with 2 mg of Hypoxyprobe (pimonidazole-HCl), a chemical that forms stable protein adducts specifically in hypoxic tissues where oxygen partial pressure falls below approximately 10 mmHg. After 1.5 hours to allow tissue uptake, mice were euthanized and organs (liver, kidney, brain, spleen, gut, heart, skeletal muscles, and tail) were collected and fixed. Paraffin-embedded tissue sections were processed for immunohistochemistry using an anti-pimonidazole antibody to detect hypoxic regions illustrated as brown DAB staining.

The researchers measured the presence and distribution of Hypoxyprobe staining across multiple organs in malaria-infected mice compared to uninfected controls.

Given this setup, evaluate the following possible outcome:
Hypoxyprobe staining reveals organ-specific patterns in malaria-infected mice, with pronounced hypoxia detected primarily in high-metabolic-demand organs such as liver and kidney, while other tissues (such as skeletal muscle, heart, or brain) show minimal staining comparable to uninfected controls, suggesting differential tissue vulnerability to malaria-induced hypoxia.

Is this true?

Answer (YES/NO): NO